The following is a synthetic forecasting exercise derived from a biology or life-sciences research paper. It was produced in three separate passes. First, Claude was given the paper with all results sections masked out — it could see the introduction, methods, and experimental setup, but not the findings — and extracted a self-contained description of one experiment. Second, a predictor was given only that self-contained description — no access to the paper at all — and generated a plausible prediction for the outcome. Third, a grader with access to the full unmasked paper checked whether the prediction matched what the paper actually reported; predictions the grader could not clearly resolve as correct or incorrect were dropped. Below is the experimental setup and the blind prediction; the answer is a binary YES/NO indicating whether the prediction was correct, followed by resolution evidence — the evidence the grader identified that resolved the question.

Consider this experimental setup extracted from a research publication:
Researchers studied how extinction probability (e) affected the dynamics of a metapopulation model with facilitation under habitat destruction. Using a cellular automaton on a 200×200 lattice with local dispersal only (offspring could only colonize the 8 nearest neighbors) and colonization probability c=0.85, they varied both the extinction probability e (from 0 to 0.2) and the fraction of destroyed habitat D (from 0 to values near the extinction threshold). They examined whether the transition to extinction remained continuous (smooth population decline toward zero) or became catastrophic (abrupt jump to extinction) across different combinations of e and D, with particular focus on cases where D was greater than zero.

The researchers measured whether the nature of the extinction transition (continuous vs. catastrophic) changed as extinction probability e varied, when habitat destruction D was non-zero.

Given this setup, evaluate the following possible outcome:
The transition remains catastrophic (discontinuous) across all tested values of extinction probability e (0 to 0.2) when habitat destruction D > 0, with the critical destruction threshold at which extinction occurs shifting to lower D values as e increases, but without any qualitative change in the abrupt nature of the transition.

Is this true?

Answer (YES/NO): NO